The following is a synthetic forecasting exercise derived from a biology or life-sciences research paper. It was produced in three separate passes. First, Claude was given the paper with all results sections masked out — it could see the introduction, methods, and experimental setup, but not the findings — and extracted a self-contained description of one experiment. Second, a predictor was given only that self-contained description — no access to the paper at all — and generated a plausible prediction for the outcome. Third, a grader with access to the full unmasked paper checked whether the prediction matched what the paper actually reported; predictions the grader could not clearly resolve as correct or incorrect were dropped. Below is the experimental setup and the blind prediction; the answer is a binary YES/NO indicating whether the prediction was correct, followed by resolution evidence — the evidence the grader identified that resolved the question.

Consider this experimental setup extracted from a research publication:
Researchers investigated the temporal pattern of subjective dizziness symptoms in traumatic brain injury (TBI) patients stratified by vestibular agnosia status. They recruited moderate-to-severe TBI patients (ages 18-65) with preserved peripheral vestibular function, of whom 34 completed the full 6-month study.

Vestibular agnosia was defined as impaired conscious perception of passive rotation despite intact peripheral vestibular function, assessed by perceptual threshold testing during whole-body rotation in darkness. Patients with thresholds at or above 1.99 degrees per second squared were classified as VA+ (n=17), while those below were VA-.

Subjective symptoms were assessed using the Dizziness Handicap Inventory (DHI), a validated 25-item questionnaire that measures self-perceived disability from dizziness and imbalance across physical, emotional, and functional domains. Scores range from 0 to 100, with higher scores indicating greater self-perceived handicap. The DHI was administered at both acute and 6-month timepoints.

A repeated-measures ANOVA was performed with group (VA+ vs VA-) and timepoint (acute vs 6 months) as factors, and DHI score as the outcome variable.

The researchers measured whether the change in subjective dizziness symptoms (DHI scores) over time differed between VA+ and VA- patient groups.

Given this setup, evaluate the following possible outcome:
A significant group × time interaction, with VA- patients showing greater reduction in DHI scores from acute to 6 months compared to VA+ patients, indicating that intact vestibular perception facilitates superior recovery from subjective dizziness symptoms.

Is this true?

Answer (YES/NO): NO